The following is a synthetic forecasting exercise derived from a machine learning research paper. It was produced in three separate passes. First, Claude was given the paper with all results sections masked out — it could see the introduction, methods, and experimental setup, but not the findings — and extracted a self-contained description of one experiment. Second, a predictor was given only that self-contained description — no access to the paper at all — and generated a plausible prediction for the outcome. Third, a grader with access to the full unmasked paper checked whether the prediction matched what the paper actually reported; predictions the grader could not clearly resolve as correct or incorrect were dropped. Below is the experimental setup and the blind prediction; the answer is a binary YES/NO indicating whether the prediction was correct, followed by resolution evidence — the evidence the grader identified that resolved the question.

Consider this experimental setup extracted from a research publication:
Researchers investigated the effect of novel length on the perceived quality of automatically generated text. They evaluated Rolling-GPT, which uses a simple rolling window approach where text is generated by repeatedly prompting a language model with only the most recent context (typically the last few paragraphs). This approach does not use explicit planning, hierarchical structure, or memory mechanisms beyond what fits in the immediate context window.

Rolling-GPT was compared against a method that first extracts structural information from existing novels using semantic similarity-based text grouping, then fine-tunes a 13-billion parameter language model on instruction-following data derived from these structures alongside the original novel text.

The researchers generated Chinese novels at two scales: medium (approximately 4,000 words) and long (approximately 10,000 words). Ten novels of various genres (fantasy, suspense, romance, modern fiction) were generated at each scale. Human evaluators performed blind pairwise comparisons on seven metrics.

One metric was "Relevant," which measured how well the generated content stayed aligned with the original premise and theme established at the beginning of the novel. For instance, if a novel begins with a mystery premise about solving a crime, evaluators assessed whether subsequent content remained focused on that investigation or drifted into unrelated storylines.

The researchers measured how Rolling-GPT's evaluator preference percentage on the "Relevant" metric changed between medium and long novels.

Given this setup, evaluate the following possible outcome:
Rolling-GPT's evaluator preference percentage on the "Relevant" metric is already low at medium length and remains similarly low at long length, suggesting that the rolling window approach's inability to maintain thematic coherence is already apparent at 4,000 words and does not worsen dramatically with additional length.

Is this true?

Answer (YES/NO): NO